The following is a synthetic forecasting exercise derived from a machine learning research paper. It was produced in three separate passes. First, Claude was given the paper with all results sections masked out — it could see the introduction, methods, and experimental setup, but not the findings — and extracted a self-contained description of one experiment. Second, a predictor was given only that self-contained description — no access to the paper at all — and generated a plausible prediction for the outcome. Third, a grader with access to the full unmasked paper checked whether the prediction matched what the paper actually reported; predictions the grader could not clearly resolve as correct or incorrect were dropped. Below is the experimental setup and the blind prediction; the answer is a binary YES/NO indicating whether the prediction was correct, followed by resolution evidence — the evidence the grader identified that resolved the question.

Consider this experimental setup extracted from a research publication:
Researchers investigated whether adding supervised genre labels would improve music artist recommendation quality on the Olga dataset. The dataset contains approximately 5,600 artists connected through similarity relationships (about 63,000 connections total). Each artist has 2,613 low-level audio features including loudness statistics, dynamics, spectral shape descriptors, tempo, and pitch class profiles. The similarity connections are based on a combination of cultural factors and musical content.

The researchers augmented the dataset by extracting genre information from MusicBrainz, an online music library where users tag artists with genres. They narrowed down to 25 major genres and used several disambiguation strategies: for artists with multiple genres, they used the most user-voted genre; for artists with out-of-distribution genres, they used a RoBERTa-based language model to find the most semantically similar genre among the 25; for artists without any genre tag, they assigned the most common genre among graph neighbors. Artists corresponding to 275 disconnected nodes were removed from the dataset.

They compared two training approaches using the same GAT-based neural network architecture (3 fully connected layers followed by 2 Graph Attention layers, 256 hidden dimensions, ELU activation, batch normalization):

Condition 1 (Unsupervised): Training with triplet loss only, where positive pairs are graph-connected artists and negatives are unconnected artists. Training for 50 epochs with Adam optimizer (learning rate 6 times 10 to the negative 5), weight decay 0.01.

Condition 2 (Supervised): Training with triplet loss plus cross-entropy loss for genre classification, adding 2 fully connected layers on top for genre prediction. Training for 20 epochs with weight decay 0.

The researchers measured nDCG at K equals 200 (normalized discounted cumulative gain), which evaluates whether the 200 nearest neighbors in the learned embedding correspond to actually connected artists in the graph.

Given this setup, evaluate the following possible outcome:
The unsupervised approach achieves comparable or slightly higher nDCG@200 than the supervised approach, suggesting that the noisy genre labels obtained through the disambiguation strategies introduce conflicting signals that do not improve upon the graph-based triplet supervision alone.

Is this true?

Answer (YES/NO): YES